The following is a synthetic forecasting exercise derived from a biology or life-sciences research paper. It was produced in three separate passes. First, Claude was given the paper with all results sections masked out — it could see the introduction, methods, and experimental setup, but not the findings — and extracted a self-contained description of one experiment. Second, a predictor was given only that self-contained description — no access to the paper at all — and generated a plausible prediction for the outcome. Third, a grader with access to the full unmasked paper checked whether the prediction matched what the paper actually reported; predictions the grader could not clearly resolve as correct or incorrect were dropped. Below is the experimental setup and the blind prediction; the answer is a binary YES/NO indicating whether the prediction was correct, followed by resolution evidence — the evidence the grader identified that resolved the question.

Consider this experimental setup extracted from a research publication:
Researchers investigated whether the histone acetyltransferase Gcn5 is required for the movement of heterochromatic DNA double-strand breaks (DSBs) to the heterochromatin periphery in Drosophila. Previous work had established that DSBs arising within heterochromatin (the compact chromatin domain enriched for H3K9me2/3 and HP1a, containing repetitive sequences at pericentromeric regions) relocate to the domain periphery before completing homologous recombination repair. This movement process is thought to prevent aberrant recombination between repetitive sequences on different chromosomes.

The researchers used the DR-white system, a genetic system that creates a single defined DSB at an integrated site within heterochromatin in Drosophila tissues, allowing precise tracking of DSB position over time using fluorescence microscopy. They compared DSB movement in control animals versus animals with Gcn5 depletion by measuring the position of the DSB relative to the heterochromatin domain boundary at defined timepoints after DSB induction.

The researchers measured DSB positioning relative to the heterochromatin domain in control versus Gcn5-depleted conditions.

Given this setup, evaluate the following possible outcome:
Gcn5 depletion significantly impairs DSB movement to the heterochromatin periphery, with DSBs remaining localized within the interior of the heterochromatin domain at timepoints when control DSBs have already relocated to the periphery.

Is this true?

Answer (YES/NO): YES